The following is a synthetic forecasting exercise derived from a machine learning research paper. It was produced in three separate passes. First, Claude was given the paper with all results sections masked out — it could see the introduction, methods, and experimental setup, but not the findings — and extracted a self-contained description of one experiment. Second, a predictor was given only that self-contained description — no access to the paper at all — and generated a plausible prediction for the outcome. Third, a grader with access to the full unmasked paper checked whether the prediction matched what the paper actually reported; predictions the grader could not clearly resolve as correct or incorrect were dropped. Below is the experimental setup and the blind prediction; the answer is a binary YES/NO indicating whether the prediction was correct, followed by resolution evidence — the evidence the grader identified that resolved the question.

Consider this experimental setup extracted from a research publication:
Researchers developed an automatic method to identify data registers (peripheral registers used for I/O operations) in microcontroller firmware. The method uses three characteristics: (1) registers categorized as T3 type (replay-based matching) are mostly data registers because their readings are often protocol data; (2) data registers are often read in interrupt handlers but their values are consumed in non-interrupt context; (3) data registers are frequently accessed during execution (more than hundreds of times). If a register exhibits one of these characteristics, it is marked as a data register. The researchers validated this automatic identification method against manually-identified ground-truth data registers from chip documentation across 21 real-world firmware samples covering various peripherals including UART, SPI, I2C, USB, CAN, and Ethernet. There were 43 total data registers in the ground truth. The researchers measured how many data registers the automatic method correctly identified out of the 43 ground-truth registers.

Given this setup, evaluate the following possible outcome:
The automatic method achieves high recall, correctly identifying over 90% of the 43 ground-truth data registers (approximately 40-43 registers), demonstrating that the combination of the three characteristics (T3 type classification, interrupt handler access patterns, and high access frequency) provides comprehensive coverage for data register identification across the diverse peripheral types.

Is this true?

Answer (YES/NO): YES